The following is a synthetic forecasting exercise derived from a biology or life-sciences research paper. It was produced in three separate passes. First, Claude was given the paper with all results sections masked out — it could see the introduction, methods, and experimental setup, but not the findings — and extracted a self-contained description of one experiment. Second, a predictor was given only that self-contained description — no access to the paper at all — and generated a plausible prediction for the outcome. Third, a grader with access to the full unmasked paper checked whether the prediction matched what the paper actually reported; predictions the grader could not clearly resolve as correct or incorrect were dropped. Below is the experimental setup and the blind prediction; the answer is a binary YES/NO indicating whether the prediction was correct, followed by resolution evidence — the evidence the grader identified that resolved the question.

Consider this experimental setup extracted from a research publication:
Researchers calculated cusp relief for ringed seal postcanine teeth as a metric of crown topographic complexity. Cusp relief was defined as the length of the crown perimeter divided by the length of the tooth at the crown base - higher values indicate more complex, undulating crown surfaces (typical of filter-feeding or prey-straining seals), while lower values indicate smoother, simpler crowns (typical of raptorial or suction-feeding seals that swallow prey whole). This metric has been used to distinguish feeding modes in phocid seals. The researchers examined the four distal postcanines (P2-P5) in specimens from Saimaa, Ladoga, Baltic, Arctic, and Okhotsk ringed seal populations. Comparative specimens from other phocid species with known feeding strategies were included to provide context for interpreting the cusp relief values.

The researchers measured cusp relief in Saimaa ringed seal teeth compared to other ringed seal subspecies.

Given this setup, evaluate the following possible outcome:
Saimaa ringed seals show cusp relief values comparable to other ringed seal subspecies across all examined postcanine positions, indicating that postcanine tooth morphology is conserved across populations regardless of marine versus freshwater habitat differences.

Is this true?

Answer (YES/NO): NO